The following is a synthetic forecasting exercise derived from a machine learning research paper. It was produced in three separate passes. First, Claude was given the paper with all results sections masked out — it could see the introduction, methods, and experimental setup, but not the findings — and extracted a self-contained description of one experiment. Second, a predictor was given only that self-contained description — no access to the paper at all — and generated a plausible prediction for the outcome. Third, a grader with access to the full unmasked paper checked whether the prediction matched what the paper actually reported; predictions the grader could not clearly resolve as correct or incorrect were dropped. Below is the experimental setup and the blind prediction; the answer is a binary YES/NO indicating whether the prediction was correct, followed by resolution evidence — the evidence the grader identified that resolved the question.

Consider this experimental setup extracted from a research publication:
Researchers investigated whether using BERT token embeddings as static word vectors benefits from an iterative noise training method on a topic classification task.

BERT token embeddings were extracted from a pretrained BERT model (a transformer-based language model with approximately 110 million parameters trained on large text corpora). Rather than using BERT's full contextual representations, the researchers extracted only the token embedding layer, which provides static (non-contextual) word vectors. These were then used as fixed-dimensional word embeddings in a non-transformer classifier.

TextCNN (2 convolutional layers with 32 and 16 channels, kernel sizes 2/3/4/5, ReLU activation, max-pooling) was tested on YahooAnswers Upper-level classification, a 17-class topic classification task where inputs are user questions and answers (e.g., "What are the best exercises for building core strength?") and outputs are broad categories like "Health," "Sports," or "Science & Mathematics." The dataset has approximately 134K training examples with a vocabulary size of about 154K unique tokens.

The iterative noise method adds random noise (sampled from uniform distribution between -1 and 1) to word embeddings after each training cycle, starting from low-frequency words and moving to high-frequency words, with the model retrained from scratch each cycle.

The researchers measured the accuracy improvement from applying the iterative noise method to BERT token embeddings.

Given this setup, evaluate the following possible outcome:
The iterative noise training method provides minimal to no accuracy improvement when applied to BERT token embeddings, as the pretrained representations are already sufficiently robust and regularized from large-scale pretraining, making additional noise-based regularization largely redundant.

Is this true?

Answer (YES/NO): NO